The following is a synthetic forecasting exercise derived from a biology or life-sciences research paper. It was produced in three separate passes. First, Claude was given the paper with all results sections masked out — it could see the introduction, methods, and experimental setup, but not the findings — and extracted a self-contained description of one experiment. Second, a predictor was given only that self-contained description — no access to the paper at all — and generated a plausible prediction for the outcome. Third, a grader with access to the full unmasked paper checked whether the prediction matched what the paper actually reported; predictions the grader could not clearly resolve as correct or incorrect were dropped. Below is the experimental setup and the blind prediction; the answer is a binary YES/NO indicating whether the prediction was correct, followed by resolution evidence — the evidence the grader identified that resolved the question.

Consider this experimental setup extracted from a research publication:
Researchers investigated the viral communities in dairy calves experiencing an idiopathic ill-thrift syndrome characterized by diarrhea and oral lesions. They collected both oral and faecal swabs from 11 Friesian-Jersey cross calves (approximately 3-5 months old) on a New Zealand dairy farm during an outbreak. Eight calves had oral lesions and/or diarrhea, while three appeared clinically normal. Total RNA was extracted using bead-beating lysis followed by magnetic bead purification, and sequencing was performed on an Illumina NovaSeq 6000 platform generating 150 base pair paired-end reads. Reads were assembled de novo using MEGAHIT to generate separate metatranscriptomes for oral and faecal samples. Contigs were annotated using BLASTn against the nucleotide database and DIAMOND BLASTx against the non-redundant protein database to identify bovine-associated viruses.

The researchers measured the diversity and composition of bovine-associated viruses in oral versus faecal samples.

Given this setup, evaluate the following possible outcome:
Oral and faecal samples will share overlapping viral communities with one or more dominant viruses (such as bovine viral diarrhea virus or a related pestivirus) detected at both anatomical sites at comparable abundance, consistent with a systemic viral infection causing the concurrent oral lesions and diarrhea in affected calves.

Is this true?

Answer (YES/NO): NO